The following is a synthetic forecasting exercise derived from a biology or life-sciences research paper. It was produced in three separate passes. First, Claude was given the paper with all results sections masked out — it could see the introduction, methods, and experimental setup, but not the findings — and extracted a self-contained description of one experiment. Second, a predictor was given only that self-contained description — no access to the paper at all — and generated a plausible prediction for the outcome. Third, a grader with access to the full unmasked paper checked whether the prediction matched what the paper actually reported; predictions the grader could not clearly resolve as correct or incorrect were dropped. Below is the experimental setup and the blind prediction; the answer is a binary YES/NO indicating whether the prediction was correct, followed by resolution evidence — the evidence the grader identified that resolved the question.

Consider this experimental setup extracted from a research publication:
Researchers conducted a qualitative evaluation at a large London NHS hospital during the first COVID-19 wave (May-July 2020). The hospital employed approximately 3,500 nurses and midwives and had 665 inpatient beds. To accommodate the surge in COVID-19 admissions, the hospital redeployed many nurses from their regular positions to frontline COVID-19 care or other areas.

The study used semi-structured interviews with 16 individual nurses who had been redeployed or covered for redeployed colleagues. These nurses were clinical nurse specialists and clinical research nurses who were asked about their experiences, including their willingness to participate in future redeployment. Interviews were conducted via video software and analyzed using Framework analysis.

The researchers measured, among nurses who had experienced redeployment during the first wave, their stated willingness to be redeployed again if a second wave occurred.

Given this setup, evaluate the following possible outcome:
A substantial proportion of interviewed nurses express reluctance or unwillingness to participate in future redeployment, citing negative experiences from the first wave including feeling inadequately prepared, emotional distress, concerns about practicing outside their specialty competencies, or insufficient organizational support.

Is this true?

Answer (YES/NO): YES